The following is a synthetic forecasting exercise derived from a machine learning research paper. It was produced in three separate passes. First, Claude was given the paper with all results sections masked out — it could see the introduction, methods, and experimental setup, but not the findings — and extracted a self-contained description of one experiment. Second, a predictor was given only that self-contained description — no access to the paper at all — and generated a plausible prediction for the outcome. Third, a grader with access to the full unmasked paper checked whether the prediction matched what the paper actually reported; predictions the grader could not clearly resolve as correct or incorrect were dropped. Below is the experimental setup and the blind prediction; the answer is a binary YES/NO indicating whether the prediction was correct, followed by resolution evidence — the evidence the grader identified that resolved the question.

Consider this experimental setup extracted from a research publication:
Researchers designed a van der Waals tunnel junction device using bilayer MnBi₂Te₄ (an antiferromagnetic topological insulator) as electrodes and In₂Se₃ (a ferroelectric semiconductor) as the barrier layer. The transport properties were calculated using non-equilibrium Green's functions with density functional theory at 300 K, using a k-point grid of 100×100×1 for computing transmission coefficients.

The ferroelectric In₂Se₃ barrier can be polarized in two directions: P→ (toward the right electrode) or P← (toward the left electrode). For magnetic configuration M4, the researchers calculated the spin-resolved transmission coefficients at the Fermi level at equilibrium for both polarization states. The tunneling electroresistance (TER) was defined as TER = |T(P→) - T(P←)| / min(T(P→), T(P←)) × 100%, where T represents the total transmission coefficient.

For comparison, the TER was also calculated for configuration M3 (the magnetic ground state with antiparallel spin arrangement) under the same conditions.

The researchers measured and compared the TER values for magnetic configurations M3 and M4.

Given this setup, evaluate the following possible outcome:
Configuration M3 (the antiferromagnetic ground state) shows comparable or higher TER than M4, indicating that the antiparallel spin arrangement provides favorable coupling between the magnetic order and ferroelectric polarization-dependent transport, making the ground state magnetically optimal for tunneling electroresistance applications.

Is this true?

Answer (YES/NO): NO